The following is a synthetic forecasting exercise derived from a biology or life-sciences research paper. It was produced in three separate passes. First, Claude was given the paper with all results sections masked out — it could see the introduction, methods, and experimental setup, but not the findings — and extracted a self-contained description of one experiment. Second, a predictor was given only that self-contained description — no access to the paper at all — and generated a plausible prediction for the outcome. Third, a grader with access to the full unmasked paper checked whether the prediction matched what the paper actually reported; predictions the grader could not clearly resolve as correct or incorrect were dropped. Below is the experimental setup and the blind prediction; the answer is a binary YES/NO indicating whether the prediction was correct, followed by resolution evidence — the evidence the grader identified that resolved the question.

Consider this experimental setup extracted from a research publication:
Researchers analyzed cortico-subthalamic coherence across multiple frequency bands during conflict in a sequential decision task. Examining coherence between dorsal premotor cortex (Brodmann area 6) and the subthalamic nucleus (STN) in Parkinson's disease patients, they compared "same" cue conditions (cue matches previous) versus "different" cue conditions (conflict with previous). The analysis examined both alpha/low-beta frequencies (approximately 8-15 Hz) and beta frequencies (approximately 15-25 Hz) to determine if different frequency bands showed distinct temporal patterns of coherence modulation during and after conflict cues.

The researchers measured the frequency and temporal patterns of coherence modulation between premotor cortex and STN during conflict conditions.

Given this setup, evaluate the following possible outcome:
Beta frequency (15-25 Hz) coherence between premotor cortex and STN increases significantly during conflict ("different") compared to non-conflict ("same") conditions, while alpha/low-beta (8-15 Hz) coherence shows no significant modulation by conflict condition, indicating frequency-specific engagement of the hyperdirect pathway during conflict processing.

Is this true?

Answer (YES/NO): NO